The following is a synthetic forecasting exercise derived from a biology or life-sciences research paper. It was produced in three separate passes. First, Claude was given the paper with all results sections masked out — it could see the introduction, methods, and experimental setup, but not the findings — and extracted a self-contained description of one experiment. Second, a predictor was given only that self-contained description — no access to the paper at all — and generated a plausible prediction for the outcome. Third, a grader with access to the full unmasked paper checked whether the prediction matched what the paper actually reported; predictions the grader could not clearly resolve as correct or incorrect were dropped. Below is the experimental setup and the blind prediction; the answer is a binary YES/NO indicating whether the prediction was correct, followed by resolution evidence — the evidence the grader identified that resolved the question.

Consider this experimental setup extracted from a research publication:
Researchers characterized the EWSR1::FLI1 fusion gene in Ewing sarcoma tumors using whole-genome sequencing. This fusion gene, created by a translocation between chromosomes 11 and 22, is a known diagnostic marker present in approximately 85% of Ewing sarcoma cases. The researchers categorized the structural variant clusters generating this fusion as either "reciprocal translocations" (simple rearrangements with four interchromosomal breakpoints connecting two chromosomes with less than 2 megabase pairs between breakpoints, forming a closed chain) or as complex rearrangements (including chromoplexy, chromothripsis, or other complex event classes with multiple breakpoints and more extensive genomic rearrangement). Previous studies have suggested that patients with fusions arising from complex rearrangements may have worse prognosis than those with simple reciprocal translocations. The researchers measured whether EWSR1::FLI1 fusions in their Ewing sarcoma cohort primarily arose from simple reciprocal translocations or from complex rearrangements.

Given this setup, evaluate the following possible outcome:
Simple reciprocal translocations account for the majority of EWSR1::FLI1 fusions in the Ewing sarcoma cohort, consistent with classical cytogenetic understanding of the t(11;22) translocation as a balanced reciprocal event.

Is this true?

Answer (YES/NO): NO